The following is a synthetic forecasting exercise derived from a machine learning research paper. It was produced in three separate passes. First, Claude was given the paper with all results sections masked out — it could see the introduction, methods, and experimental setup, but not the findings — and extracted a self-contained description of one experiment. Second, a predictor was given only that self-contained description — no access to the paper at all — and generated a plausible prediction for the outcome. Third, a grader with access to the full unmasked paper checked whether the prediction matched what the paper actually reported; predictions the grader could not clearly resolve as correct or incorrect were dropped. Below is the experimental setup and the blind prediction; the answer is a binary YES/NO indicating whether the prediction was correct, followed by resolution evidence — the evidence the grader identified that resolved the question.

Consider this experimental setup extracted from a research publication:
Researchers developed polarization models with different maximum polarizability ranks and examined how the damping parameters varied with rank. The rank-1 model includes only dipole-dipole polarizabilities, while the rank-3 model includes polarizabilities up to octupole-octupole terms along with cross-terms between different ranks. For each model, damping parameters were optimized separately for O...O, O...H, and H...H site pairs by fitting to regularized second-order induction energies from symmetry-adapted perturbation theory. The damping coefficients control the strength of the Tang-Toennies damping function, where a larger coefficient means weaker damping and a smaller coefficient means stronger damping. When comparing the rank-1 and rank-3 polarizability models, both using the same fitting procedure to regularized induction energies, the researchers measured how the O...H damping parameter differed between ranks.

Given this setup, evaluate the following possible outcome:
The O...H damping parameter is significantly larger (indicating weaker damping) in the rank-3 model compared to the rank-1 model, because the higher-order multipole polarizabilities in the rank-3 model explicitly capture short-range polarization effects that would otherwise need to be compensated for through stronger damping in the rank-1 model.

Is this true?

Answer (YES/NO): NO